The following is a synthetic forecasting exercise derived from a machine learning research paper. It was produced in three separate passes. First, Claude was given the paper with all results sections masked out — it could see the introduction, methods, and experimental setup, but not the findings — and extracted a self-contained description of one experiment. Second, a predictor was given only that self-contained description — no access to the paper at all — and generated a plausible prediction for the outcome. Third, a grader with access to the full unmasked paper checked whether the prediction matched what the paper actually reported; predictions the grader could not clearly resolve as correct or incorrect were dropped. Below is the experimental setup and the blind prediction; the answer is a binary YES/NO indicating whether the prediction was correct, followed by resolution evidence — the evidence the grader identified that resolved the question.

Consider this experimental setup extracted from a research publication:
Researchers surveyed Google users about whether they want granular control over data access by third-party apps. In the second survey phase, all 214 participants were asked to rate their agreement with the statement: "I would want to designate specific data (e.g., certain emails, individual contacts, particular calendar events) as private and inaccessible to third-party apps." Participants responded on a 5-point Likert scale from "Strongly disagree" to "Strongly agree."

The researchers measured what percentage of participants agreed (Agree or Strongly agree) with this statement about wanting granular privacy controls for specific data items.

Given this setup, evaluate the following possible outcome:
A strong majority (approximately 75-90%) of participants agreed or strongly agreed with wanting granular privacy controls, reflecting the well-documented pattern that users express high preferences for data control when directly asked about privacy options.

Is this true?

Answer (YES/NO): YES